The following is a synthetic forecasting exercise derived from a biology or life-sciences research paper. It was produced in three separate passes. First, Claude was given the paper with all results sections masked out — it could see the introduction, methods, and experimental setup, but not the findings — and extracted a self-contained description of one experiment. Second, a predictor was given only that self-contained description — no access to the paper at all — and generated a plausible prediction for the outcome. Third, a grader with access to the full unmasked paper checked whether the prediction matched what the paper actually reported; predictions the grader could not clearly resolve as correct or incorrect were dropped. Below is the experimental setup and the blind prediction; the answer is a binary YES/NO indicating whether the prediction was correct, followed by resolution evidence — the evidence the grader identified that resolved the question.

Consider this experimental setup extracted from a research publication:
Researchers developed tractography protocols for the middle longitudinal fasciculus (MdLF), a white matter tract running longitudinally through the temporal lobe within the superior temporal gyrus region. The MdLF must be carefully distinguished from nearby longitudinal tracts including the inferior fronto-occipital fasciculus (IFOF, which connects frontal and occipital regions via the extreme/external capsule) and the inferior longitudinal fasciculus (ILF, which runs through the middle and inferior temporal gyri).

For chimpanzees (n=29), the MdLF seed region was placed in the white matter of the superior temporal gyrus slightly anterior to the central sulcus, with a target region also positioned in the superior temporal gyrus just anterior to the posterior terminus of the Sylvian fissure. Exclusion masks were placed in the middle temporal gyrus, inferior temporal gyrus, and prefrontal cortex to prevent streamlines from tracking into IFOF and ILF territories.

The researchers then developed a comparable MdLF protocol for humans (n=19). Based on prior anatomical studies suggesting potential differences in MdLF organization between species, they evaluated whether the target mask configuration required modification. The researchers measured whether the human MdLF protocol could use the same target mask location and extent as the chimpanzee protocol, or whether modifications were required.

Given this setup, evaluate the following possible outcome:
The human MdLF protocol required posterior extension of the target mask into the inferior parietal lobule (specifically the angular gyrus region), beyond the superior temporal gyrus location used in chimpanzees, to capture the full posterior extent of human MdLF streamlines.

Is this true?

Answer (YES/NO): YES